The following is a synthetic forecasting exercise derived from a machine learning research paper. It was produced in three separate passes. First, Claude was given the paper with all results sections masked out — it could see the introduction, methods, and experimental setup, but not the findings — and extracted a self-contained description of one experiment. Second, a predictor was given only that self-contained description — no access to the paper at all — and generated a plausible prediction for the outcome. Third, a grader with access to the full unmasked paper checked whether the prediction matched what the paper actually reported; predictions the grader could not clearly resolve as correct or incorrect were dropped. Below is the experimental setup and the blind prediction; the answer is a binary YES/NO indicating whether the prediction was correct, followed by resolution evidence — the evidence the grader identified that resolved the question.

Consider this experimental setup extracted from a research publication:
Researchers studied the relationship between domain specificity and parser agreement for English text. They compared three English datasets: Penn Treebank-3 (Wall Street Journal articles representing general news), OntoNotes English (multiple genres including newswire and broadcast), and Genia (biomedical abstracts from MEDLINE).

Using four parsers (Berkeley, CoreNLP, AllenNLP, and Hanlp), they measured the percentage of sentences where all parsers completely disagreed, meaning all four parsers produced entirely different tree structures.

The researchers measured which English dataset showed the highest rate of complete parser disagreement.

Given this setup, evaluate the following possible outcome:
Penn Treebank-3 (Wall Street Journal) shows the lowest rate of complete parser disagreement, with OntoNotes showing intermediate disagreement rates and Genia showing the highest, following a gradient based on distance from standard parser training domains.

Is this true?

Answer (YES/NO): NO